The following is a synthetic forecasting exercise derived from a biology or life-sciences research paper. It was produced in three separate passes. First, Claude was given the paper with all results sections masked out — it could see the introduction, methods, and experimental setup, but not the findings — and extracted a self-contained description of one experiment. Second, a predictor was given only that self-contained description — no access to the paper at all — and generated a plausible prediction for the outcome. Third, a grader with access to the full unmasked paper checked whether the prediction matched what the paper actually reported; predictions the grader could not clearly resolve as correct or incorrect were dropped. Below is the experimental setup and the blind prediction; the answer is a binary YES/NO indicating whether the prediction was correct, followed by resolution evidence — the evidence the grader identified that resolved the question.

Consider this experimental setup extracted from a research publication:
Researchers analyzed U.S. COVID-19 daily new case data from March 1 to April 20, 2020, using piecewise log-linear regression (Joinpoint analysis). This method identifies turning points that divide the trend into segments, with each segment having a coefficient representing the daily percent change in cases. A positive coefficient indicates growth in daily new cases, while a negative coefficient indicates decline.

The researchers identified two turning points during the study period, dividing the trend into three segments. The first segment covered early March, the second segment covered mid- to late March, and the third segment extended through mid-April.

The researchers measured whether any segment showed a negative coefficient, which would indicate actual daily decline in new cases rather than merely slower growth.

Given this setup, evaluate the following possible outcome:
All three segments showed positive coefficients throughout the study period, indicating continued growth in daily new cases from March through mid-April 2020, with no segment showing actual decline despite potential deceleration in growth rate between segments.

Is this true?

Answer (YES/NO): NO